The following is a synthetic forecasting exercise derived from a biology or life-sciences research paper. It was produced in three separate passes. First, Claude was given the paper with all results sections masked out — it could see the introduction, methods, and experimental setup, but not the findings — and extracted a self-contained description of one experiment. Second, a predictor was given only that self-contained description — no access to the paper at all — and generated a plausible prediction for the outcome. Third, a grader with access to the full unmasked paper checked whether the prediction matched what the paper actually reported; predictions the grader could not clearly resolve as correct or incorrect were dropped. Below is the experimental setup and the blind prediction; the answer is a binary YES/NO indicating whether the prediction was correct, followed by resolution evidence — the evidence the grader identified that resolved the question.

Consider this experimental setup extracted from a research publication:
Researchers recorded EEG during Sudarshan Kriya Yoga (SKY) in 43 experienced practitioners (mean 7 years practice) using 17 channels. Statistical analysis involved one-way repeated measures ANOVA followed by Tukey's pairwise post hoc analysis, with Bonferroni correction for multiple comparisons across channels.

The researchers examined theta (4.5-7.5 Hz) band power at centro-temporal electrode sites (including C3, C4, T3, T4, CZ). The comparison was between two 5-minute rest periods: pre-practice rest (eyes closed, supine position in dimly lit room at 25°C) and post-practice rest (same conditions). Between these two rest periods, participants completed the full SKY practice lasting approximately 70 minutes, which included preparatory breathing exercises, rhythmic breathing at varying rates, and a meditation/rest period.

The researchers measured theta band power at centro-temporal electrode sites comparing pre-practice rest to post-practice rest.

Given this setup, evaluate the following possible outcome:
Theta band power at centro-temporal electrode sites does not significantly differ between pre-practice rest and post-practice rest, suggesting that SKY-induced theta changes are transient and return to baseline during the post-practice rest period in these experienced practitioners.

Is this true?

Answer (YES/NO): NO